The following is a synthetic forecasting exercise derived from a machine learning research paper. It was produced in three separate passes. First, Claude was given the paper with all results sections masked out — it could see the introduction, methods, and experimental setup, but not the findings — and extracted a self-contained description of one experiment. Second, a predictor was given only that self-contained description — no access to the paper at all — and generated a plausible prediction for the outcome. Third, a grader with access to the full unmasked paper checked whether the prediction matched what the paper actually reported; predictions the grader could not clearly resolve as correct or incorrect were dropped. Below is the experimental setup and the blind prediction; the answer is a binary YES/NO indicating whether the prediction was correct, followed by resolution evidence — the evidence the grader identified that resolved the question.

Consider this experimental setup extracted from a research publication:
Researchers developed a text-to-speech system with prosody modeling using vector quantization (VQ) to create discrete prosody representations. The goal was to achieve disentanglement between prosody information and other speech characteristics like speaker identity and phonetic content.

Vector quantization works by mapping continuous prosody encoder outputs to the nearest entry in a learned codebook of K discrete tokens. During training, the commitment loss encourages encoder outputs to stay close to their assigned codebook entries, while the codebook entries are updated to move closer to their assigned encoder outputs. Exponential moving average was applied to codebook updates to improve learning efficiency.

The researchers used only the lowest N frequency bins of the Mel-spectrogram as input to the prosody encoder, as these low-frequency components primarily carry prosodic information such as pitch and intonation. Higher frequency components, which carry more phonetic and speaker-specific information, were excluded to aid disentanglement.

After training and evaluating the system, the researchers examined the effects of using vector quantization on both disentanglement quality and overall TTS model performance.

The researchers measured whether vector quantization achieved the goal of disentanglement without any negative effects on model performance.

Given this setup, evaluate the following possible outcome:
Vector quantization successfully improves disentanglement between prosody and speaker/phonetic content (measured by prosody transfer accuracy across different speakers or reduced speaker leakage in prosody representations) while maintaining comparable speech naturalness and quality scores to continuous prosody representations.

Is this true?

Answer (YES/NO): NO